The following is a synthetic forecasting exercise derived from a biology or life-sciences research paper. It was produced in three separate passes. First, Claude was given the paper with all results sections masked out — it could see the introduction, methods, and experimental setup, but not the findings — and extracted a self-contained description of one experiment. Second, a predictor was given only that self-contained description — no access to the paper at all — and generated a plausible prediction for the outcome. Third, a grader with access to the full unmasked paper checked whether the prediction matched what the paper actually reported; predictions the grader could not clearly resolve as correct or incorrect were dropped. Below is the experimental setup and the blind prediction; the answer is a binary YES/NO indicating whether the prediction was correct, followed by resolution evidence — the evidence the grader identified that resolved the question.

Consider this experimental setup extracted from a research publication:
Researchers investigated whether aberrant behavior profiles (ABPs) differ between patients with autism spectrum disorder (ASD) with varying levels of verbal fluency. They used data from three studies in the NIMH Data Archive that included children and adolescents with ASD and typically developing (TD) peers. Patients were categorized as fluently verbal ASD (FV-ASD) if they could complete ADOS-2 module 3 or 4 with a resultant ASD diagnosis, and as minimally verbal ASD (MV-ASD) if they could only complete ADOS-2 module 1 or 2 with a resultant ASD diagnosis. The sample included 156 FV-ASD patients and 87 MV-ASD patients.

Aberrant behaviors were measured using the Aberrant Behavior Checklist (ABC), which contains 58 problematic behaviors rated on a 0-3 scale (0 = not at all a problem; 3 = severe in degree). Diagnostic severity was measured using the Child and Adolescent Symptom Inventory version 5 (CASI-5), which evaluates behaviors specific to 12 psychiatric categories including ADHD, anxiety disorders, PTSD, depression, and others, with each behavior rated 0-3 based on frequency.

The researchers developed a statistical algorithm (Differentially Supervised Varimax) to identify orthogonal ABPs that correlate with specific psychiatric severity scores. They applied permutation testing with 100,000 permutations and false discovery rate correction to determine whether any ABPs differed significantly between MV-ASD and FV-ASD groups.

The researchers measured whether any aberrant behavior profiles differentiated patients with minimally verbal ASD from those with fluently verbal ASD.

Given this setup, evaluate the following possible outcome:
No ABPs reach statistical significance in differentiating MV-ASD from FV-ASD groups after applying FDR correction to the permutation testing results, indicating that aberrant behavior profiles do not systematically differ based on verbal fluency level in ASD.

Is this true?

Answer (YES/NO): YES